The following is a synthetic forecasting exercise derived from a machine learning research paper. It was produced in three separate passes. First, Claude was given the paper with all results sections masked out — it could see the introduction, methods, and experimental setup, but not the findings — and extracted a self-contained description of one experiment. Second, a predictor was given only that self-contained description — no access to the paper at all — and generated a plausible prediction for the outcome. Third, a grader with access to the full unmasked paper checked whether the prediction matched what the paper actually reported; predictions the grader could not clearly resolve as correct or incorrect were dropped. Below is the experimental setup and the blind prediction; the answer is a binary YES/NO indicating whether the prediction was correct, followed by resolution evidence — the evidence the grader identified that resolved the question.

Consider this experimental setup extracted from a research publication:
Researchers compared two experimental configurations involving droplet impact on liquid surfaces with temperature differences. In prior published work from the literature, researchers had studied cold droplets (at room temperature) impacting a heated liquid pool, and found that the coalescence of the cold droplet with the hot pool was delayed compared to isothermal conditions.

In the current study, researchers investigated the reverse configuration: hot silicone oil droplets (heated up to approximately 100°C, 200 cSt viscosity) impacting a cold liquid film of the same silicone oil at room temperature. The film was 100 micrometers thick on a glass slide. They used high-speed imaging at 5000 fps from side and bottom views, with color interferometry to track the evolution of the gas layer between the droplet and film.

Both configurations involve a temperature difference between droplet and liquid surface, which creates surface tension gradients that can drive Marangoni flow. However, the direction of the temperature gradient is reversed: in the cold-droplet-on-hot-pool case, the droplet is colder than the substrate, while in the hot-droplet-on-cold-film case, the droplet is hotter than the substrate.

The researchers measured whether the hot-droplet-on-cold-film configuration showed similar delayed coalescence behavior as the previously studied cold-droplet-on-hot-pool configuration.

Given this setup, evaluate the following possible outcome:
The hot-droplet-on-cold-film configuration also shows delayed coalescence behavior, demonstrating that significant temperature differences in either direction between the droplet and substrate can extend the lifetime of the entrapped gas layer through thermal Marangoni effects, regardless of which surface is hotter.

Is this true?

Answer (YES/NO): YES